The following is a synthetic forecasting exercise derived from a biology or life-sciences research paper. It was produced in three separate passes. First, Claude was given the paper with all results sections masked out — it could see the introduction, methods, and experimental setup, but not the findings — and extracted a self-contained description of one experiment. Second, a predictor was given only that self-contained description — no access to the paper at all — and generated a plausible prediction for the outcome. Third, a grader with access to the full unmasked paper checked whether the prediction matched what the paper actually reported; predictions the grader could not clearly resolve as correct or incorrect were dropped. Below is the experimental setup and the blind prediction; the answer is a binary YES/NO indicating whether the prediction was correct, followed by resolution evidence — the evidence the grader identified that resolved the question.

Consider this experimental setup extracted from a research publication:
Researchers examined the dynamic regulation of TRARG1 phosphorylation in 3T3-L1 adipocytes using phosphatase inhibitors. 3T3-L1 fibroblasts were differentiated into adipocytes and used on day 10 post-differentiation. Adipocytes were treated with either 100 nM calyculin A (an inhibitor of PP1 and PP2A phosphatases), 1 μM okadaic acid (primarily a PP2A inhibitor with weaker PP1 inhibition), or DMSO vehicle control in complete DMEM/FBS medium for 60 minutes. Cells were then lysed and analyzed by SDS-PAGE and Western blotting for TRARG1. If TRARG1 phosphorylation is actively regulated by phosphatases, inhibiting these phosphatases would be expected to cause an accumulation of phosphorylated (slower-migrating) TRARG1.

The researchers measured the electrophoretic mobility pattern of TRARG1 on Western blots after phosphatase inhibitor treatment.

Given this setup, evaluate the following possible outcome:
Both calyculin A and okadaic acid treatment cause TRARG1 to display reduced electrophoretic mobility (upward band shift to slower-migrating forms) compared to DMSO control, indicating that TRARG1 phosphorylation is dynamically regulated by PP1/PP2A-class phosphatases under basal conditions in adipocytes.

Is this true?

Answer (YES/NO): YES